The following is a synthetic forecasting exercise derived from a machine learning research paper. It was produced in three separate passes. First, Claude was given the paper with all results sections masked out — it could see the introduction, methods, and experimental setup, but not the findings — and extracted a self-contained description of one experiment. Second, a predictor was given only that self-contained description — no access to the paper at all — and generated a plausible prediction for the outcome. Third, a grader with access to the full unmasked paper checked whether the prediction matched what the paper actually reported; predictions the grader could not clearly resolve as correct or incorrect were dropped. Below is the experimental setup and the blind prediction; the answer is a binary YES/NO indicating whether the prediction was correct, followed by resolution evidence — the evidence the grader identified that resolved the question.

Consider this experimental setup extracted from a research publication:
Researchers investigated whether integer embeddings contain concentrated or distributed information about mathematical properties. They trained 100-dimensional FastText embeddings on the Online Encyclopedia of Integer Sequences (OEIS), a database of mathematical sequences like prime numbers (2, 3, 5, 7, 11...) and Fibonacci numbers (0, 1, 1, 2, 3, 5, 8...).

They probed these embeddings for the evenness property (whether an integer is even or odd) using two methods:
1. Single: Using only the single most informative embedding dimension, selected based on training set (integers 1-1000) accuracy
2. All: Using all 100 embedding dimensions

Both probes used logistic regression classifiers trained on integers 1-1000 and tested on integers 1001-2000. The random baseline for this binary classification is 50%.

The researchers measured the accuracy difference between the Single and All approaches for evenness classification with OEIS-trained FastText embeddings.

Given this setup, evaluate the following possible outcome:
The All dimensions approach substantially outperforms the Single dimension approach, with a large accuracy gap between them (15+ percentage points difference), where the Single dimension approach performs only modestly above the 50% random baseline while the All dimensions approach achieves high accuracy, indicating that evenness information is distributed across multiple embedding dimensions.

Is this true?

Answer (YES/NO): NO